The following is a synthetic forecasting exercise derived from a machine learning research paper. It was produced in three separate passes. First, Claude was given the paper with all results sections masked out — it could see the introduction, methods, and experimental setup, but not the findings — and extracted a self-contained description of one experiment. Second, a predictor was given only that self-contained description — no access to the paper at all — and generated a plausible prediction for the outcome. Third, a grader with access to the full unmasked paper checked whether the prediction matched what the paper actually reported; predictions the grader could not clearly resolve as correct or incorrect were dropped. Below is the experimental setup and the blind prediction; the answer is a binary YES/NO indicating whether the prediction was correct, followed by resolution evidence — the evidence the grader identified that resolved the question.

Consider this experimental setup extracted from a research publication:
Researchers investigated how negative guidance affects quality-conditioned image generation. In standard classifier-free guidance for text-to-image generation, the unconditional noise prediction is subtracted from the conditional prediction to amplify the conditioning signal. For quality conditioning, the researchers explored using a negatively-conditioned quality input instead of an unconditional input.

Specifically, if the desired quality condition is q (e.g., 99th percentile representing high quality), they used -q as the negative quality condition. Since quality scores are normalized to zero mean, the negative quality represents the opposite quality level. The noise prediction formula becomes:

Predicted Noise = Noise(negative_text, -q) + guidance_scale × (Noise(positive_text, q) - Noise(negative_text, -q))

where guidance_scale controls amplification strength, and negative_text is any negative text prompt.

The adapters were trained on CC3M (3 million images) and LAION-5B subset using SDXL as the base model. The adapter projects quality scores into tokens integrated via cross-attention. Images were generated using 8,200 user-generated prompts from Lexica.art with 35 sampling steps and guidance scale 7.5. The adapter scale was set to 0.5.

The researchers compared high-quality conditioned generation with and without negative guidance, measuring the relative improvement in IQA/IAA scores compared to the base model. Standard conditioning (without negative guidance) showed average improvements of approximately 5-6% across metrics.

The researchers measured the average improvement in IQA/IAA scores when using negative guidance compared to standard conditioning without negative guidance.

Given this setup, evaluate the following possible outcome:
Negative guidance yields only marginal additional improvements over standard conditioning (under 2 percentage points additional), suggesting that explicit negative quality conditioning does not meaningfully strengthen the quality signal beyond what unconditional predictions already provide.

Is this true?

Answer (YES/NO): NO